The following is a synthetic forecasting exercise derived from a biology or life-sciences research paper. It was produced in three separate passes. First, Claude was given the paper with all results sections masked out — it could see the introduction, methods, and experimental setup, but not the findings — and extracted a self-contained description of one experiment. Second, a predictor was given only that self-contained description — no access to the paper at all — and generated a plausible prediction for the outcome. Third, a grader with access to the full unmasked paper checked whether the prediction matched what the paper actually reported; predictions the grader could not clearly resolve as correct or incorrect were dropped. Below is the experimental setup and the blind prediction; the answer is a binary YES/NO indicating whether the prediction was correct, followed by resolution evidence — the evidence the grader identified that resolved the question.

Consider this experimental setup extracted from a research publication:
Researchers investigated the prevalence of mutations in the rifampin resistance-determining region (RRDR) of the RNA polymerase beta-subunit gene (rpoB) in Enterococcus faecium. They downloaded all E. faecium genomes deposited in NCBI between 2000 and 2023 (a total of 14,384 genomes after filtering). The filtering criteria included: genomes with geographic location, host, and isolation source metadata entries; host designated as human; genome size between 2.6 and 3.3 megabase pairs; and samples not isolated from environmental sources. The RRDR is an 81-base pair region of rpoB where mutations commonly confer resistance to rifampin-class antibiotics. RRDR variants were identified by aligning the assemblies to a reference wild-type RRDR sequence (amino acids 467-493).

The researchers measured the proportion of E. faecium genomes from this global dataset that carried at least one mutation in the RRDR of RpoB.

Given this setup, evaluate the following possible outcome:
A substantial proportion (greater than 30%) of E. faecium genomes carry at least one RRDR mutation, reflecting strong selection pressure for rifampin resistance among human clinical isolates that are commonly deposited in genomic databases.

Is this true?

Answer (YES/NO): NO